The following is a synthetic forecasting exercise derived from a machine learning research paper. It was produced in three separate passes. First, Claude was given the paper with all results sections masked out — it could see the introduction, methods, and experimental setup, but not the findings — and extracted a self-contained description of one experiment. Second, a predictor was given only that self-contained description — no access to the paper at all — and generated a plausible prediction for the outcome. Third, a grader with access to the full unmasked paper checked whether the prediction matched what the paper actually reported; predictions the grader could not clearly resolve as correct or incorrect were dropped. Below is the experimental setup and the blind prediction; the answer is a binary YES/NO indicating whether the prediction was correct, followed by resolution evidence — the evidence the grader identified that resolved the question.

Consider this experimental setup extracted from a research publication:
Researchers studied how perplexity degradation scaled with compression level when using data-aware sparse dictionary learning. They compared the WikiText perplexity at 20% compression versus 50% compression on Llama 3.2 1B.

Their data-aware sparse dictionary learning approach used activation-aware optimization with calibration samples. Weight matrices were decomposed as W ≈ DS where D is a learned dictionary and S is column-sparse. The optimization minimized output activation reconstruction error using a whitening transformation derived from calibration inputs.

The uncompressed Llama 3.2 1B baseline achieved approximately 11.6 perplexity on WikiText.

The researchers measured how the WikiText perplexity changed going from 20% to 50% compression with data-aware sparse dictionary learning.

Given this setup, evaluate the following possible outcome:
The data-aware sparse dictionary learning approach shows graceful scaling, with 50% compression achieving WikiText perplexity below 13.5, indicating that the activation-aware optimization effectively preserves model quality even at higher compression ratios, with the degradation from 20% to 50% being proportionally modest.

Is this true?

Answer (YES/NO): NO